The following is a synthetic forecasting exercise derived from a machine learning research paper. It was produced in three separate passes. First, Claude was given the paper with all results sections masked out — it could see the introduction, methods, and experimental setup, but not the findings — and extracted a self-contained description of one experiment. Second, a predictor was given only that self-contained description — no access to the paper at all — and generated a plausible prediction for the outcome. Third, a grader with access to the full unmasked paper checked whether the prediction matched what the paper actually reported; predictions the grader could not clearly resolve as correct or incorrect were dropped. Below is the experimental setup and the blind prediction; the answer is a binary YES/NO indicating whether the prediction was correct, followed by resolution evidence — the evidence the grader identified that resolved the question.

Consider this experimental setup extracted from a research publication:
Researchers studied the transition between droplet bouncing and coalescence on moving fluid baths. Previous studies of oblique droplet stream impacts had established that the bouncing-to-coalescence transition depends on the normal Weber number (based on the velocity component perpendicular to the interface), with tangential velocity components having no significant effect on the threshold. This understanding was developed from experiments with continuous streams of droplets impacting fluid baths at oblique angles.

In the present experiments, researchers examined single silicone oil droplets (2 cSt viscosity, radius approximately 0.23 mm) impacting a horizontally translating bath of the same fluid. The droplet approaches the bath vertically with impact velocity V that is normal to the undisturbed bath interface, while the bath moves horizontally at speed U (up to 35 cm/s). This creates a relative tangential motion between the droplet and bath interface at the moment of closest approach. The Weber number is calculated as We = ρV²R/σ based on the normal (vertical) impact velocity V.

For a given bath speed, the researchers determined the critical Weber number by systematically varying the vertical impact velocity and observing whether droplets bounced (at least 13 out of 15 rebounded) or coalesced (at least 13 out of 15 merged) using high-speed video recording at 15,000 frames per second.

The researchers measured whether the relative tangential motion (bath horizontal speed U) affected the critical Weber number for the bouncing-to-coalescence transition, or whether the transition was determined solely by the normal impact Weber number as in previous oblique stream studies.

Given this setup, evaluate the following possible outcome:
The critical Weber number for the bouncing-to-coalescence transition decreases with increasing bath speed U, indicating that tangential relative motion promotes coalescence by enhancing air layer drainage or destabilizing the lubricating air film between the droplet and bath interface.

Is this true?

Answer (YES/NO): YES